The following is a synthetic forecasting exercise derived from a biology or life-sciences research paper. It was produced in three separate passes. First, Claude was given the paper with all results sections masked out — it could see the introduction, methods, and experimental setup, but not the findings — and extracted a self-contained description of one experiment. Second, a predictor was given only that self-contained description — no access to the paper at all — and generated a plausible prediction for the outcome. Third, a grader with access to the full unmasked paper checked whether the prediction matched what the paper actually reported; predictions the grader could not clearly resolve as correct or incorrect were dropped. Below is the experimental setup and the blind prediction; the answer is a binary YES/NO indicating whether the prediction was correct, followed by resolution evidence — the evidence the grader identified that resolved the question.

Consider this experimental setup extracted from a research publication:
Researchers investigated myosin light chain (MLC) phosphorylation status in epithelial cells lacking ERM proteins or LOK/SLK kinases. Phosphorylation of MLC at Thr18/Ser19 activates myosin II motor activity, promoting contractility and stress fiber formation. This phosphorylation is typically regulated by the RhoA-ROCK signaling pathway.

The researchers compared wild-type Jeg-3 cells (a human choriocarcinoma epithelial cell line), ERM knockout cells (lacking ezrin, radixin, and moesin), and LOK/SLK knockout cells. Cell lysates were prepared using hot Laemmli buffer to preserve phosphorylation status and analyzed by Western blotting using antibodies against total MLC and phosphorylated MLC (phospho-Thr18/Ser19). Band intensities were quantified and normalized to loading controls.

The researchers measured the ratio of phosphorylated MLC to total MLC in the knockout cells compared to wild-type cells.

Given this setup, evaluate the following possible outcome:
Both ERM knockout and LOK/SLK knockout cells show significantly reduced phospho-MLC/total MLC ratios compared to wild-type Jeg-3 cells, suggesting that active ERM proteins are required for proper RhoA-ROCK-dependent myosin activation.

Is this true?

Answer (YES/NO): NO